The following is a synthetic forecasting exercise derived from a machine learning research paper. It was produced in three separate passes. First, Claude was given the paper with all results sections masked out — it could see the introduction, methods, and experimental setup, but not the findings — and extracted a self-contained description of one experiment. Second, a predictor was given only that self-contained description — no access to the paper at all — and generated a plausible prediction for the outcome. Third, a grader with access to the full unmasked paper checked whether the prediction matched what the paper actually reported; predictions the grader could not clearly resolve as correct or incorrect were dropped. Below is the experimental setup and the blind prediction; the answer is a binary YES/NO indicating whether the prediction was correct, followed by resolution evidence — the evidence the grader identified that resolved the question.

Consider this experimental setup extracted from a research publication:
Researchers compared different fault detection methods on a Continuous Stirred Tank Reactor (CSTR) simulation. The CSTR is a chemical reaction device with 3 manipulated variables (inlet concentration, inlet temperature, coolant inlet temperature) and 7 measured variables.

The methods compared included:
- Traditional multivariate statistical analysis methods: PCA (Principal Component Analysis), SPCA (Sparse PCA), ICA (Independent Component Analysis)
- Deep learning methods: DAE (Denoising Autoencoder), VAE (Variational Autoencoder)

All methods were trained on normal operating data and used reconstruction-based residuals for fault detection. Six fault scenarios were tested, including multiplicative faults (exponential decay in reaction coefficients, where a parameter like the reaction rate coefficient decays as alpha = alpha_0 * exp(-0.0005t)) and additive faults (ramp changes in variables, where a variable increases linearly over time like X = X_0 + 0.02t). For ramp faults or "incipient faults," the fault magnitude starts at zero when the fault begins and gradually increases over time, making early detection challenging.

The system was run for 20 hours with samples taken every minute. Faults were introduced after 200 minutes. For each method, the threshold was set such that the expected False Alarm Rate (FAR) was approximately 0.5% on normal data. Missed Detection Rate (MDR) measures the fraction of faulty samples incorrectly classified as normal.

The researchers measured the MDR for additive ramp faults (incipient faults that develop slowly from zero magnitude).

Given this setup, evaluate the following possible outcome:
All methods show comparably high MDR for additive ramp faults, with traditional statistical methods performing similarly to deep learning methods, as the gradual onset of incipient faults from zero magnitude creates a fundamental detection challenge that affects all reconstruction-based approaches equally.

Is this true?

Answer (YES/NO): NO